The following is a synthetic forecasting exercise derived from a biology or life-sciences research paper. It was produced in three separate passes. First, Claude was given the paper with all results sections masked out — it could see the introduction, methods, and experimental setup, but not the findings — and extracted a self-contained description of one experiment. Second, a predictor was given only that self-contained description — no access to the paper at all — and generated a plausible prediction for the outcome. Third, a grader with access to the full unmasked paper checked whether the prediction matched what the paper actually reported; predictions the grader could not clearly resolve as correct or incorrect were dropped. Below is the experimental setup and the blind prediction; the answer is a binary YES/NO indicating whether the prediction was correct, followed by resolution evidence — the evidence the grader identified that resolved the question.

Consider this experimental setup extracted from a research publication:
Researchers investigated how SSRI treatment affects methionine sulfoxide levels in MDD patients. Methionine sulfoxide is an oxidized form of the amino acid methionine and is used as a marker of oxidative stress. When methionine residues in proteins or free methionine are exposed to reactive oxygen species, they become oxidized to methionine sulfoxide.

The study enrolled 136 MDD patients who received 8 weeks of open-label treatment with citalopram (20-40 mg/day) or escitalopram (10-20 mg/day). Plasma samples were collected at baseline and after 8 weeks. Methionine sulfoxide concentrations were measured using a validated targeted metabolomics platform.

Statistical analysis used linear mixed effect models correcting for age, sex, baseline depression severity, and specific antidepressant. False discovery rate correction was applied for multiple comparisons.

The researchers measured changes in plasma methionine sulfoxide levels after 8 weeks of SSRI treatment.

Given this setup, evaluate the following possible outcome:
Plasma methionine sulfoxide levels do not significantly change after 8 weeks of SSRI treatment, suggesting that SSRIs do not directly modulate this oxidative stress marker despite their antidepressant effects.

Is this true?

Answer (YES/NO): NO